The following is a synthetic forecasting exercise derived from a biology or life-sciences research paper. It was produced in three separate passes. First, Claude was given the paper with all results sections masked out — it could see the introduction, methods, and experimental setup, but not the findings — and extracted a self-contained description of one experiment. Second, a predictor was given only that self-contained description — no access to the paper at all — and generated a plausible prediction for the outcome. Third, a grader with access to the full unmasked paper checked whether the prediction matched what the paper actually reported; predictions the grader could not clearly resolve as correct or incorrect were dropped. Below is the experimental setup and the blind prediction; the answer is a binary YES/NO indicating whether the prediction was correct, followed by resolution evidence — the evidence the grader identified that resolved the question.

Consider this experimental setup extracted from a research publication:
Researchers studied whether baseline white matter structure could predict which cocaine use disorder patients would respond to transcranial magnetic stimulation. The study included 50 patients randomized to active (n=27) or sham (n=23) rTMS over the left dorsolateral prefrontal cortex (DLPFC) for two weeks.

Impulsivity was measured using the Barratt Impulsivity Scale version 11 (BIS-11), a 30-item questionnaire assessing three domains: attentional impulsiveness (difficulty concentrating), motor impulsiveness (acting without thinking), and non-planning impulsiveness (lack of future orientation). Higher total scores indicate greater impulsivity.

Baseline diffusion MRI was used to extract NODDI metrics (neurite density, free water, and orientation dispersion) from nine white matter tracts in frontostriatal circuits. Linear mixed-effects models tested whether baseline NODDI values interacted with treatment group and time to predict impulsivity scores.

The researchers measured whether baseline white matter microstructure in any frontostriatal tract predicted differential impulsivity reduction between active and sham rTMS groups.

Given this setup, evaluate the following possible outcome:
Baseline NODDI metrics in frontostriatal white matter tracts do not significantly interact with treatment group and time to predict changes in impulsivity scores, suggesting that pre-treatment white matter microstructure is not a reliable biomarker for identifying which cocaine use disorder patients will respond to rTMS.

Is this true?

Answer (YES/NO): YES